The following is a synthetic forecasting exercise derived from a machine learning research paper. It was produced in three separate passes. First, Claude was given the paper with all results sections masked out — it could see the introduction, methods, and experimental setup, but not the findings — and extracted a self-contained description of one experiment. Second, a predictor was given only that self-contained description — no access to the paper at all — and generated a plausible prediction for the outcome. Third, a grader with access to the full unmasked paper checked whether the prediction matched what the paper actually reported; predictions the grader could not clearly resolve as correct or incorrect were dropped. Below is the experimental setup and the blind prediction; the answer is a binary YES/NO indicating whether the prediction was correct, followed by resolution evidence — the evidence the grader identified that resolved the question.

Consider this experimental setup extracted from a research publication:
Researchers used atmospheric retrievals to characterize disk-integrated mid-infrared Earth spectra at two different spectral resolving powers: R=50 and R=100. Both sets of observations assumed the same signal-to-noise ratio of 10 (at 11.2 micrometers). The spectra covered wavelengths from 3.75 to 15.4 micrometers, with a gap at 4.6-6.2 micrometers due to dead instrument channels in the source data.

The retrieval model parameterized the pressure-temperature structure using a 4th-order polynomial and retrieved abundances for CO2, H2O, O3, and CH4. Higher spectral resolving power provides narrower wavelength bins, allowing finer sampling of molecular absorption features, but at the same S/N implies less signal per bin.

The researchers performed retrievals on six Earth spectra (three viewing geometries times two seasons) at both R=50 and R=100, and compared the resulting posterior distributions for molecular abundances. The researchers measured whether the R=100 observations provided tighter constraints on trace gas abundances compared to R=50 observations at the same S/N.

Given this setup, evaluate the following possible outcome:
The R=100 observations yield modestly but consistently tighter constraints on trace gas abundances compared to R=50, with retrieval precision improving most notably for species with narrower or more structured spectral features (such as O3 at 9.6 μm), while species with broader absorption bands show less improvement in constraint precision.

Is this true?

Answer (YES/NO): NO